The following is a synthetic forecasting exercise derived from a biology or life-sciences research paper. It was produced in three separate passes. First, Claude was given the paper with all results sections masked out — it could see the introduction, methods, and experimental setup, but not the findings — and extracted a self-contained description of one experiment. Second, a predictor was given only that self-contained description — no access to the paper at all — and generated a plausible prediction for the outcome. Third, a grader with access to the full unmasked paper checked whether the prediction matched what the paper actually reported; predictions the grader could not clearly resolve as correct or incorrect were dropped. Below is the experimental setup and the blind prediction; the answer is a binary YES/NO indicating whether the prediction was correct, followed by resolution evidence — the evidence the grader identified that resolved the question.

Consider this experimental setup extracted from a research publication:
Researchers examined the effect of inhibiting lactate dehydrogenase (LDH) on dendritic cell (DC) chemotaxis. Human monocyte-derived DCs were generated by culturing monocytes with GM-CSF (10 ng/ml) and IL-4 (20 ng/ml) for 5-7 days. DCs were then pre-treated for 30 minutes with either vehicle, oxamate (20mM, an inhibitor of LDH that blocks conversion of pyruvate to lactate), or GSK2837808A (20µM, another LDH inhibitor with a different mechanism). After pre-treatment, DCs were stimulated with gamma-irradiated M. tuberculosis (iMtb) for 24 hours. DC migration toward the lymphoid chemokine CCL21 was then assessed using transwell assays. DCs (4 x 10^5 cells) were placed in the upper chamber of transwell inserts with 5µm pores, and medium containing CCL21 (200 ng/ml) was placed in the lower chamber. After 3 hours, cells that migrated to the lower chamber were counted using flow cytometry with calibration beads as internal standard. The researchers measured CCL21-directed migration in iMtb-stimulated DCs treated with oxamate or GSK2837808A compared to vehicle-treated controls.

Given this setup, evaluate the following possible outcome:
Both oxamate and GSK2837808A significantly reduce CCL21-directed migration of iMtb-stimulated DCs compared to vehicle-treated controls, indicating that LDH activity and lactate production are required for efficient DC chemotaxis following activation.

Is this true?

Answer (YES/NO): YES